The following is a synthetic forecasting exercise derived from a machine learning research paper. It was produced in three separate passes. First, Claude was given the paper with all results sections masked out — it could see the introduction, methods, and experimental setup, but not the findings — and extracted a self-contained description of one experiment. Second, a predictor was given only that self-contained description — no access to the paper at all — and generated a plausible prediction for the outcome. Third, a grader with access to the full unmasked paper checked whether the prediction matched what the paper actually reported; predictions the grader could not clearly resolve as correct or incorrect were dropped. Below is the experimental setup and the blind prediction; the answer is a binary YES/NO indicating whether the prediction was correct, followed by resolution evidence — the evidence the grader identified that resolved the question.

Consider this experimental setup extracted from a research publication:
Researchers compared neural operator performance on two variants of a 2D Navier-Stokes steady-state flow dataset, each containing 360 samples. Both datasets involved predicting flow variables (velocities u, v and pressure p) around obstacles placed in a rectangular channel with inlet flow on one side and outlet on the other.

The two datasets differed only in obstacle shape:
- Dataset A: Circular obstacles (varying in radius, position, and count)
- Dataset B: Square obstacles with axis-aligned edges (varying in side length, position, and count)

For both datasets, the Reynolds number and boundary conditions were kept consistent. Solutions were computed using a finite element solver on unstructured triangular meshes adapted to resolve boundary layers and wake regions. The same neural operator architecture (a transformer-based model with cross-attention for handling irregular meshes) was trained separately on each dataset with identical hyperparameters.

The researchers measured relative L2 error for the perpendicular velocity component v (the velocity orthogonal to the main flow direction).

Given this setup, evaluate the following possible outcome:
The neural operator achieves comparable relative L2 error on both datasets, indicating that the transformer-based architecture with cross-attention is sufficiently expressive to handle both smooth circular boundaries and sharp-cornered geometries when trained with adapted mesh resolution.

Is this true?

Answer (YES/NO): NO